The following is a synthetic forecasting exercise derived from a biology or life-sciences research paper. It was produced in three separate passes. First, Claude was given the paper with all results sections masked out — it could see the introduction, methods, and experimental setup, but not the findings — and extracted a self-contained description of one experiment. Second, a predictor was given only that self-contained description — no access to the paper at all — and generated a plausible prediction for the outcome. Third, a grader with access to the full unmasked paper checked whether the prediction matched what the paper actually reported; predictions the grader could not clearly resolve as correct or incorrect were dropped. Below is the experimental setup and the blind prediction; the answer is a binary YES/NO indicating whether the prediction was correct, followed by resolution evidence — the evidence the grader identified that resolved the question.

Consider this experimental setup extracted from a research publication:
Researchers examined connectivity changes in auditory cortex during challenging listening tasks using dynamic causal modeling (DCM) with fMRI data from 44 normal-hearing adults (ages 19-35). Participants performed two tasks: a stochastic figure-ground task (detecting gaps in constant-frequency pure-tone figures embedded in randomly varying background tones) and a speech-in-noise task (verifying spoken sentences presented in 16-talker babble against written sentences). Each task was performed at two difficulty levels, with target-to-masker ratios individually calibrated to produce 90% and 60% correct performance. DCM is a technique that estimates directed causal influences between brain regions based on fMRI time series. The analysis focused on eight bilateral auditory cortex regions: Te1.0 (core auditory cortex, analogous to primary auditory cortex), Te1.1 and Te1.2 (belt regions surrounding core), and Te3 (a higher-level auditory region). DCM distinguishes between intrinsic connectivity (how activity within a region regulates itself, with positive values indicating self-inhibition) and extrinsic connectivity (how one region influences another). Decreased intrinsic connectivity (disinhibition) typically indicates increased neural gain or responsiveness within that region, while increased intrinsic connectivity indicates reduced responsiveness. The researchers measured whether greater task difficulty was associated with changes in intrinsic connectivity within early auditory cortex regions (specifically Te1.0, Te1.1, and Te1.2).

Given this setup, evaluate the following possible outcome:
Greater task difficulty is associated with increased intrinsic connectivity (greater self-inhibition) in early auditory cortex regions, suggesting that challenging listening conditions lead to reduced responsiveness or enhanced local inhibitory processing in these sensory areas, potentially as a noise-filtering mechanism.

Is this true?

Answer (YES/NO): NO